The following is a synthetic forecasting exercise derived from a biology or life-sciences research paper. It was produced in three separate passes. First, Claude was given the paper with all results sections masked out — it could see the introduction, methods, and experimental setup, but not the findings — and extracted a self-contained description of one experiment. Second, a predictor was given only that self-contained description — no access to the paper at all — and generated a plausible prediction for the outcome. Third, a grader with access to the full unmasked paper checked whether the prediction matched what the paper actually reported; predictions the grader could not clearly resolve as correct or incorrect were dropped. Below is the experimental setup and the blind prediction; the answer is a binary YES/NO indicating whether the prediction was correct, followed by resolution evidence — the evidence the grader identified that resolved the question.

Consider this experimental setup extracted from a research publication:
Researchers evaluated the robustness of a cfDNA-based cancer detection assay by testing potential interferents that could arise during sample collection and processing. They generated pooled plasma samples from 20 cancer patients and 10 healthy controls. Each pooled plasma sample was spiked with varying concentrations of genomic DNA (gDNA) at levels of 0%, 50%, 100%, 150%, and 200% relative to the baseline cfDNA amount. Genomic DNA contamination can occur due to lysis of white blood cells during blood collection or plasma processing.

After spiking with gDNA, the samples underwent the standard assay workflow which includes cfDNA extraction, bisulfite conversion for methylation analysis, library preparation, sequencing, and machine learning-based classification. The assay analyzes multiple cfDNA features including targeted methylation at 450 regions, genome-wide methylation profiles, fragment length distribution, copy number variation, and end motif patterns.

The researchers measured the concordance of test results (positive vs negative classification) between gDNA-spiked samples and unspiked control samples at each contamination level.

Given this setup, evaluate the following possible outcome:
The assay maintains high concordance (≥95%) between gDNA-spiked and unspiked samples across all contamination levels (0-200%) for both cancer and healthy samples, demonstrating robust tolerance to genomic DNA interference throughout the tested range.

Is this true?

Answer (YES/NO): NO